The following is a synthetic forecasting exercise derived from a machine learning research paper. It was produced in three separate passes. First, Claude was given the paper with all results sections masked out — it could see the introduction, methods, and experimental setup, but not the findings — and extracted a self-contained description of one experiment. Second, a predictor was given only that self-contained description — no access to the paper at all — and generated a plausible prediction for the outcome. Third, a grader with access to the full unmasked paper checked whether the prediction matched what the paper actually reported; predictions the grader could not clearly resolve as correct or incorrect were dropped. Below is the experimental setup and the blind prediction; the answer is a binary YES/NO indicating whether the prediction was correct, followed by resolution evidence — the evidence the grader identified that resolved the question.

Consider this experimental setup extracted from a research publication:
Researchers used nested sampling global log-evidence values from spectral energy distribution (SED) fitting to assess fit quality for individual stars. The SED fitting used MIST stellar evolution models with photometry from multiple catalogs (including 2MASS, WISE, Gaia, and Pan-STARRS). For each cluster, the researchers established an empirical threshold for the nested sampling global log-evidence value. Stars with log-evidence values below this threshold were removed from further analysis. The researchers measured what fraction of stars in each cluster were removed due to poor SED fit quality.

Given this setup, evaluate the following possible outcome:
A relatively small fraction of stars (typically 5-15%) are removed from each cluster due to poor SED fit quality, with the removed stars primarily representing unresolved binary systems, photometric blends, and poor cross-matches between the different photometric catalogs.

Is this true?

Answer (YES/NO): NO